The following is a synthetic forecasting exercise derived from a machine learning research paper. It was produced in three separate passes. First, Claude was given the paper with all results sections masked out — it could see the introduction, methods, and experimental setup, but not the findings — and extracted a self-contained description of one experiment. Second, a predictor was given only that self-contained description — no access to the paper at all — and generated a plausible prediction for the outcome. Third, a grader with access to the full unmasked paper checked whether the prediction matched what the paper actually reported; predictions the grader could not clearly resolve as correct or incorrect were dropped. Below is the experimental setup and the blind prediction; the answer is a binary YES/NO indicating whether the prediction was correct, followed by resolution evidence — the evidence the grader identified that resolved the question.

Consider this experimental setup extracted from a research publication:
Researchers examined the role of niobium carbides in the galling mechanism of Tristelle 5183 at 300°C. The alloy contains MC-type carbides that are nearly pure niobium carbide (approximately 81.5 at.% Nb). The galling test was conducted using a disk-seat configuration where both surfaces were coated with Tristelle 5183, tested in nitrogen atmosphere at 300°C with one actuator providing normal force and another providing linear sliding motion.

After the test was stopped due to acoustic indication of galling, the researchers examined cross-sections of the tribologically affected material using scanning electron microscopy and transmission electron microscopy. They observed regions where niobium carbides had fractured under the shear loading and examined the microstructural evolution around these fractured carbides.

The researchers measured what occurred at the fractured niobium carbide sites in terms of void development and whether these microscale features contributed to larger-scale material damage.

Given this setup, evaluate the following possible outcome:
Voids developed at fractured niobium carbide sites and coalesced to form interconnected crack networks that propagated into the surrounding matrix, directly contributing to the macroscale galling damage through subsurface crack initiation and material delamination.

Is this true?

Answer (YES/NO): NO